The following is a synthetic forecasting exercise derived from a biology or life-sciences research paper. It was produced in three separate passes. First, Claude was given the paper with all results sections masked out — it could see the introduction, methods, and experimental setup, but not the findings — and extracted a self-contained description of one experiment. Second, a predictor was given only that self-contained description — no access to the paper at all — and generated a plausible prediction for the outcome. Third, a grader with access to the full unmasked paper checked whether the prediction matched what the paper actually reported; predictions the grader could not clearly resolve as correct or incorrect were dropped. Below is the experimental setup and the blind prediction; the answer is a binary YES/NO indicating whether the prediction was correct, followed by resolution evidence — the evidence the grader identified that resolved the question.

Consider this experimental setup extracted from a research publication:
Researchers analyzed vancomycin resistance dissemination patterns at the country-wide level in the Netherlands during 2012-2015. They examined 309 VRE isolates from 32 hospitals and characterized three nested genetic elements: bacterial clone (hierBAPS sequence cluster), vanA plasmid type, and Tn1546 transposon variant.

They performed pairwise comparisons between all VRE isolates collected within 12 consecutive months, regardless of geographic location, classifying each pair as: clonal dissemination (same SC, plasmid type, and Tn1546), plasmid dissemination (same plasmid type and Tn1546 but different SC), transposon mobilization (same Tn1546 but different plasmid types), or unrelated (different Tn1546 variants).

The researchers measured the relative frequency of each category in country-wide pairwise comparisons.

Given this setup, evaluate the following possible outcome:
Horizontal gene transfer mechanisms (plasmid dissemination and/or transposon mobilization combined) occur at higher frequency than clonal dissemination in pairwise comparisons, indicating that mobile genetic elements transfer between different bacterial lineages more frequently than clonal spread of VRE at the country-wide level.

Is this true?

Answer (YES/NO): NO